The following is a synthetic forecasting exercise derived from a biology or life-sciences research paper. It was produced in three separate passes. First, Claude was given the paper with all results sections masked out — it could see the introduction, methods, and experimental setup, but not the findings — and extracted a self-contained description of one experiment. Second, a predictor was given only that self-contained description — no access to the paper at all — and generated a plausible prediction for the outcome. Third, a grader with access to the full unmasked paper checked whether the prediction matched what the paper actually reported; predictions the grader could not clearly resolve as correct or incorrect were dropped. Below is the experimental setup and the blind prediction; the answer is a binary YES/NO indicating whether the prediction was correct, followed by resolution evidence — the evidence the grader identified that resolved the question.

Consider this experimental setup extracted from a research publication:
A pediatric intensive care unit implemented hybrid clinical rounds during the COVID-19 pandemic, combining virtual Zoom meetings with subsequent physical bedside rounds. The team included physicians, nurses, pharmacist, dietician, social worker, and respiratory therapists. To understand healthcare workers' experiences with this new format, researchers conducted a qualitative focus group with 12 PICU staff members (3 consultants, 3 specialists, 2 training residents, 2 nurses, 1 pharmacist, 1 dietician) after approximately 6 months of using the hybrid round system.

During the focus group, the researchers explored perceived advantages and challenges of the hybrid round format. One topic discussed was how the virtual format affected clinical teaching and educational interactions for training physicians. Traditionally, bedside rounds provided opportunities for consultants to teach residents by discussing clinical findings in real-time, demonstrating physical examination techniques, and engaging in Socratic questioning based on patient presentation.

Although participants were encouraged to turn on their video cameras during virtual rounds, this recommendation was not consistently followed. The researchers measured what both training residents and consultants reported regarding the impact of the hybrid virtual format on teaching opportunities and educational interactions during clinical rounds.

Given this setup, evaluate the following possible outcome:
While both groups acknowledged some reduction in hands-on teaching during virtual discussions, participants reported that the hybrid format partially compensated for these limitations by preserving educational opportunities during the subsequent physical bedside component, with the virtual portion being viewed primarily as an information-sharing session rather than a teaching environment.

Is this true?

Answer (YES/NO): NO